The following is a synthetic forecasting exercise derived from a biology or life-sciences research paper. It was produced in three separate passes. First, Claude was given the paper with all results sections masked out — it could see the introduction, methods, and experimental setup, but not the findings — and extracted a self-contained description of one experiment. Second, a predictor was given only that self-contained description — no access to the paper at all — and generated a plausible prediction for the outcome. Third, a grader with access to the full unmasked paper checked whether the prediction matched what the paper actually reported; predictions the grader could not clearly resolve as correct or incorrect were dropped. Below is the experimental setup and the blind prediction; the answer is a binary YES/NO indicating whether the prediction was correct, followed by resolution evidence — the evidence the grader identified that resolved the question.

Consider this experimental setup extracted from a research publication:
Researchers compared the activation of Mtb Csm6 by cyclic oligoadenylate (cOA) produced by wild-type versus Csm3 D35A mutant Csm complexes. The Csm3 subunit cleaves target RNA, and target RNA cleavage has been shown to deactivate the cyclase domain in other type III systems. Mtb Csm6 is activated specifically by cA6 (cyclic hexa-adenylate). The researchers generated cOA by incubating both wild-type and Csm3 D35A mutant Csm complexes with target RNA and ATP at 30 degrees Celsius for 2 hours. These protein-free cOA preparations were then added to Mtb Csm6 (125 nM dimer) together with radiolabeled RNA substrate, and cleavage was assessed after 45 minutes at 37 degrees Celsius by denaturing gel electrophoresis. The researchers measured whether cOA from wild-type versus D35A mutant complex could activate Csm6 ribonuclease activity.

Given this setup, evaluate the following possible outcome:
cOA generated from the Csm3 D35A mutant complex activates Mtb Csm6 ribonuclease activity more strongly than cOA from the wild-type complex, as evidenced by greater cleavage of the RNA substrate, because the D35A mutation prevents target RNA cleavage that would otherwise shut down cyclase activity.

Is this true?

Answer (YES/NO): NO